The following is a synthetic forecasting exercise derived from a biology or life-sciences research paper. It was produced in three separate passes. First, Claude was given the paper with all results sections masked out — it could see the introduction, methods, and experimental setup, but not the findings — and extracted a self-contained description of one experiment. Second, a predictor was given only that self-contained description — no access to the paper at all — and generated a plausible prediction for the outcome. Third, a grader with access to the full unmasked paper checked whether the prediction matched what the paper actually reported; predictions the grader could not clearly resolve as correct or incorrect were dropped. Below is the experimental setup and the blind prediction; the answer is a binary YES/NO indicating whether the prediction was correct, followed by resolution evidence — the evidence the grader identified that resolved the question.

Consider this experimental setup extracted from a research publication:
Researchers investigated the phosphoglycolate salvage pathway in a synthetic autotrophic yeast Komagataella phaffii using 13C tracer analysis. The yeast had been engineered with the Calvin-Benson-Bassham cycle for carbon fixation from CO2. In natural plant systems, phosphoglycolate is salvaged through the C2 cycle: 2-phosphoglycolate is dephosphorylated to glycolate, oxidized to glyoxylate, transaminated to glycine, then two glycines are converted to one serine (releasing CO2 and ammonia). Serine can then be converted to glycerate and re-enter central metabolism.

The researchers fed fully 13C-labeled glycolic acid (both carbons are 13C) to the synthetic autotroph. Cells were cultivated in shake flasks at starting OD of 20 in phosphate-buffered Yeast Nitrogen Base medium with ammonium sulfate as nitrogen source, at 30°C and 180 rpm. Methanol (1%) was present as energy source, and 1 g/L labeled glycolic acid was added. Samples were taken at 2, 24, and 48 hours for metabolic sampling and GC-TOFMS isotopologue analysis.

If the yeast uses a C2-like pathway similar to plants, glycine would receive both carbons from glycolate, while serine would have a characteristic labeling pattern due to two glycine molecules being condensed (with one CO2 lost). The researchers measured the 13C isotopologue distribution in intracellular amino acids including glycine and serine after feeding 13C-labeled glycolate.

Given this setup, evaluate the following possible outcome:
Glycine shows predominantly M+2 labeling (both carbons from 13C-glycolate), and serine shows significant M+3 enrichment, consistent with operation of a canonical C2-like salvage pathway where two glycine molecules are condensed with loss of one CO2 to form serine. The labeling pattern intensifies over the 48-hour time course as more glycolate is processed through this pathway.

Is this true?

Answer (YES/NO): NO